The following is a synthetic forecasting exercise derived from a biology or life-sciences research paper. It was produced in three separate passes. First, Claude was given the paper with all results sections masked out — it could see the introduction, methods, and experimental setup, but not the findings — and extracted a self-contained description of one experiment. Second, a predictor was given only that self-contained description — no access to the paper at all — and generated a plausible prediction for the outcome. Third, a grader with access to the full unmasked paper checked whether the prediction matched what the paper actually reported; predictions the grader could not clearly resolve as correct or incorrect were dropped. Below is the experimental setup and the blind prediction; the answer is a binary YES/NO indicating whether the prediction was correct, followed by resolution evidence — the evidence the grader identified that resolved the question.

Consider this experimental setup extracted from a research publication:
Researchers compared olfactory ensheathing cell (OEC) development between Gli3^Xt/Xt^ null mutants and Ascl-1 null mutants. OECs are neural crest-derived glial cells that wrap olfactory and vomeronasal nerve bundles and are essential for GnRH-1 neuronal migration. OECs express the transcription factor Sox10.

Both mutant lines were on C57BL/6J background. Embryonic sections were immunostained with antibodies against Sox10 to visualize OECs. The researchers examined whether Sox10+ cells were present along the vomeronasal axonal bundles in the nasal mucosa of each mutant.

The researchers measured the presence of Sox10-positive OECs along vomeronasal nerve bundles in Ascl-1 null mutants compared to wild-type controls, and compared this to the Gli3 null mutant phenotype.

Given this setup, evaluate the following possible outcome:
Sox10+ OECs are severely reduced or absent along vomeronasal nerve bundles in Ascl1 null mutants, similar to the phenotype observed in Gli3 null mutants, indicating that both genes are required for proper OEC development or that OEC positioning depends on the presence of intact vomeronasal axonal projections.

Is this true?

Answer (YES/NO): NO